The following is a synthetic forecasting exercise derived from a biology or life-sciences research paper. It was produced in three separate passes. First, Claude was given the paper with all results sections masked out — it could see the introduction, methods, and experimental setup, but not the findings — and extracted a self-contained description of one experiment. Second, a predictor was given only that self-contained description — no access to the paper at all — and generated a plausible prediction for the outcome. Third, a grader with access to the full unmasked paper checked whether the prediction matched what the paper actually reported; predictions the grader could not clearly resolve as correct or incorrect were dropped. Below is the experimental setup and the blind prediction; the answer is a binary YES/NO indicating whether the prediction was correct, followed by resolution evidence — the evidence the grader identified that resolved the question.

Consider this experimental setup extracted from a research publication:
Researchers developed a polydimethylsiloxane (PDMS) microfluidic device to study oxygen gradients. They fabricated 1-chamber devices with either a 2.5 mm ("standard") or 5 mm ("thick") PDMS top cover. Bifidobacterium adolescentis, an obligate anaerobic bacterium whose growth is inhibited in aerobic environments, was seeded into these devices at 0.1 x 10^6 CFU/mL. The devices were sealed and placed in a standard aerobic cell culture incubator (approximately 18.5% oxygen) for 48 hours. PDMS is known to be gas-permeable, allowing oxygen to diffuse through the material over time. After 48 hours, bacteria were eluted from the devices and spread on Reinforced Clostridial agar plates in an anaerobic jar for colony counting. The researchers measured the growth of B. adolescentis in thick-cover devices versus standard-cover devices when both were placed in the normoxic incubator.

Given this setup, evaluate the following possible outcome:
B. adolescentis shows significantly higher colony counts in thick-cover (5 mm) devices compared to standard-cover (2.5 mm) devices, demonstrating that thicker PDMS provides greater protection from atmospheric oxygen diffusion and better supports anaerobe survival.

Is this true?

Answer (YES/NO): YES